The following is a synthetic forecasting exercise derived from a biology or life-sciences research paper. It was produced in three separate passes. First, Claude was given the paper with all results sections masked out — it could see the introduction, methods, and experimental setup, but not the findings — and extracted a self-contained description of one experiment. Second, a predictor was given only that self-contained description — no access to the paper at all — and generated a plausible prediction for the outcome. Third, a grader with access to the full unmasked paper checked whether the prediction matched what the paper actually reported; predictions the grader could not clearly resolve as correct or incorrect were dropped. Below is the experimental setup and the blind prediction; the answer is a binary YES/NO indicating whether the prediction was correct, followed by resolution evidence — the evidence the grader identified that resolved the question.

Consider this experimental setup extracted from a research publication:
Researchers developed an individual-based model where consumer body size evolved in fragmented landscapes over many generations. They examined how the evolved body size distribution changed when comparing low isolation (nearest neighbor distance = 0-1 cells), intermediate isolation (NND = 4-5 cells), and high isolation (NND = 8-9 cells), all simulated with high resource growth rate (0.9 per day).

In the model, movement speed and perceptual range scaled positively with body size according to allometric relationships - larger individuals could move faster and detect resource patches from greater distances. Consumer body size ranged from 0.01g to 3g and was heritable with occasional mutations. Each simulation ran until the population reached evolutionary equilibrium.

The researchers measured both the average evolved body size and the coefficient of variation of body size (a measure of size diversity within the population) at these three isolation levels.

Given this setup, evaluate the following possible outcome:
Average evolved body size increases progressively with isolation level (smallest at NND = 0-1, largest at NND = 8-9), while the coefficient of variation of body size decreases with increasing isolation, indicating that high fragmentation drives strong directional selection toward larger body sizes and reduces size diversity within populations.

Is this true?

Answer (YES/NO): NO